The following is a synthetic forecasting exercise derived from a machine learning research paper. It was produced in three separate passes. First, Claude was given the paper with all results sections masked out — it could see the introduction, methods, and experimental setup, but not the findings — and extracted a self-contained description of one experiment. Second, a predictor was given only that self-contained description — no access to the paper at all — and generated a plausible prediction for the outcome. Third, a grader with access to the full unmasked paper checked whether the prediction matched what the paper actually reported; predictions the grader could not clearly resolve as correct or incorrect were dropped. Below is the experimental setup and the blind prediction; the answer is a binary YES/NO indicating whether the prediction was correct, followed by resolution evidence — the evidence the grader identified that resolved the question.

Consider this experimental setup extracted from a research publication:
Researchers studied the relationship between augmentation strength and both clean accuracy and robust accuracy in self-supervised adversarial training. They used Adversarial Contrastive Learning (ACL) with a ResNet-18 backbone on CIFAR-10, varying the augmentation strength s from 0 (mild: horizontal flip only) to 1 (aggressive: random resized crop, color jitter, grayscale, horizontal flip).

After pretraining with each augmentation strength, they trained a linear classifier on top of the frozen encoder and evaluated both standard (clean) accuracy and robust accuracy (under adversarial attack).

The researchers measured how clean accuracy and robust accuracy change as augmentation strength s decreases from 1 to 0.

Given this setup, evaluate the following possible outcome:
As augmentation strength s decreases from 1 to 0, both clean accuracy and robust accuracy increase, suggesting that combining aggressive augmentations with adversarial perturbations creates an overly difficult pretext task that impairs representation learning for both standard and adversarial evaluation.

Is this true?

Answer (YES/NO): NO